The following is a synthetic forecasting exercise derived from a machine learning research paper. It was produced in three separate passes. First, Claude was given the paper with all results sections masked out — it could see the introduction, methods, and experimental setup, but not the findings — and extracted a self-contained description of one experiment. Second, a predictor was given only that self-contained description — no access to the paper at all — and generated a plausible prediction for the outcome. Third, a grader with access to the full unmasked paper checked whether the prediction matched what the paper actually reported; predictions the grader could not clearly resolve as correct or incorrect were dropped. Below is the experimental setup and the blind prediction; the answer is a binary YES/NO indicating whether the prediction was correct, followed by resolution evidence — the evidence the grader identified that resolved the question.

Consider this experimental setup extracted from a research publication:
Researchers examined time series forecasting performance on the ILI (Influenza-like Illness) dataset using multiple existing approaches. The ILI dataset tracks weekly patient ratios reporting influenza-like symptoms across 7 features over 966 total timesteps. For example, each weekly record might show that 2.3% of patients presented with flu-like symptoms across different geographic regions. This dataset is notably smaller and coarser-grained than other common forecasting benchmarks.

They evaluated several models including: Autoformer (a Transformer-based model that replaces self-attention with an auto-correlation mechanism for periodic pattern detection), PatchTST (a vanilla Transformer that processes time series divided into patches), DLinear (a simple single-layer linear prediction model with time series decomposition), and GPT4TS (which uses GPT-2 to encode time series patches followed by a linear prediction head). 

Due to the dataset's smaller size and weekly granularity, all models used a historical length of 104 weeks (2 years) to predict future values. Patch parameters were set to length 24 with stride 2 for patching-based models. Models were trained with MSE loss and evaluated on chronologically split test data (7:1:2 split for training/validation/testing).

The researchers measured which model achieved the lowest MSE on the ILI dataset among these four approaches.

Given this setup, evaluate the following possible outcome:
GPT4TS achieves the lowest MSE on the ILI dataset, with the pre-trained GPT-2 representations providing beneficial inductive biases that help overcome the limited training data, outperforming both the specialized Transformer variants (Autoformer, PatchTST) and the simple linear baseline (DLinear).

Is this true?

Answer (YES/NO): NO